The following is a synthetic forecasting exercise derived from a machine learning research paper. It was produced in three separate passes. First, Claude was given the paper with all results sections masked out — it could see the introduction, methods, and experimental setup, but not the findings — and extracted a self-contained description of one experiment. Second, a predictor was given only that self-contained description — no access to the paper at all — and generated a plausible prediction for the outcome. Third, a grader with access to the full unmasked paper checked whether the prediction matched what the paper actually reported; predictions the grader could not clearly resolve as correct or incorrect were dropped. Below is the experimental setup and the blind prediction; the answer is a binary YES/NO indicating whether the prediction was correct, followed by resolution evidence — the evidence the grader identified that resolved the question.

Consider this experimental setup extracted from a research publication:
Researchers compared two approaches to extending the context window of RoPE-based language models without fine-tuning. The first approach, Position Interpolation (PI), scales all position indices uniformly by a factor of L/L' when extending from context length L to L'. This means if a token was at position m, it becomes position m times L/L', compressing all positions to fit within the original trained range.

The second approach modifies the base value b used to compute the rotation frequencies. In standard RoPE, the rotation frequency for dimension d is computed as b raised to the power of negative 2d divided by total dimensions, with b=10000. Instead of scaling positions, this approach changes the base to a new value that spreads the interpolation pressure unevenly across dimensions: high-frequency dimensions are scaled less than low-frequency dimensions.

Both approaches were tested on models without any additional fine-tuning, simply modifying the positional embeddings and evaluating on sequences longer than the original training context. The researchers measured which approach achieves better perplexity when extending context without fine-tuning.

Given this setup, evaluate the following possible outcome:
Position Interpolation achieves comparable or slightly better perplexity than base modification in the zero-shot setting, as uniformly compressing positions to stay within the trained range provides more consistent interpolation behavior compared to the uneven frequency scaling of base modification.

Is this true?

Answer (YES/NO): NO